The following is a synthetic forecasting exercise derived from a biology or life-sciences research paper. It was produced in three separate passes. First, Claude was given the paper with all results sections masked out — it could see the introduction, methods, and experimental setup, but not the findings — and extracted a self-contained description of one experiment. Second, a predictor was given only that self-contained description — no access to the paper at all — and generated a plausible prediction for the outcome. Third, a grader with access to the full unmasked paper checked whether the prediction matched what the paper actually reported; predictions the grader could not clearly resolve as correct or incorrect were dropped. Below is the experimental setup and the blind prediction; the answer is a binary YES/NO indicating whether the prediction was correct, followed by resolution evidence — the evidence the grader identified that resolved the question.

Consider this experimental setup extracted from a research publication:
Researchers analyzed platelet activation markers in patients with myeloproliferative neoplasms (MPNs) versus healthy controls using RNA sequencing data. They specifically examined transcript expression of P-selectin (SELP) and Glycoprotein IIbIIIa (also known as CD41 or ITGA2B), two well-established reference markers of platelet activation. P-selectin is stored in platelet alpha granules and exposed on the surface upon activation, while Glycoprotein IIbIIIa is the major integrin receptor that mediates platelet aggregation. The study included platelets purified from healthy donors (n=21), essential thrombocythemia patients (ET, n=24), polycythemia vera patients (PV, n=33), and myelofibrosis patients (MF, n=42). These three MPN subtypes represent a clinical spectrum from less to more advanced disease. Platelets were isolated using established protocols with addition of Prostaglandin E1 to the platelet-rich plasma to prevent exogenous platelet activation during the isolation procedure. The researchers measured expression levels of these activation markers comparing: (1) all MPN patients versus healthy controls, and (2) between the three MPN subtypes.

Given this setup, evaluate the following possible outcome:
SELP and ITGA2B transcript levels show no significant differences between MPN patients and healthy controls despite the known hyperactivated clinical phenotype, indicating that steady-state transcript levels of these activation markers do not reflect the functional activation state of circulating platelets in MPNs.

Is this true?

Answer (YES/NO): NO